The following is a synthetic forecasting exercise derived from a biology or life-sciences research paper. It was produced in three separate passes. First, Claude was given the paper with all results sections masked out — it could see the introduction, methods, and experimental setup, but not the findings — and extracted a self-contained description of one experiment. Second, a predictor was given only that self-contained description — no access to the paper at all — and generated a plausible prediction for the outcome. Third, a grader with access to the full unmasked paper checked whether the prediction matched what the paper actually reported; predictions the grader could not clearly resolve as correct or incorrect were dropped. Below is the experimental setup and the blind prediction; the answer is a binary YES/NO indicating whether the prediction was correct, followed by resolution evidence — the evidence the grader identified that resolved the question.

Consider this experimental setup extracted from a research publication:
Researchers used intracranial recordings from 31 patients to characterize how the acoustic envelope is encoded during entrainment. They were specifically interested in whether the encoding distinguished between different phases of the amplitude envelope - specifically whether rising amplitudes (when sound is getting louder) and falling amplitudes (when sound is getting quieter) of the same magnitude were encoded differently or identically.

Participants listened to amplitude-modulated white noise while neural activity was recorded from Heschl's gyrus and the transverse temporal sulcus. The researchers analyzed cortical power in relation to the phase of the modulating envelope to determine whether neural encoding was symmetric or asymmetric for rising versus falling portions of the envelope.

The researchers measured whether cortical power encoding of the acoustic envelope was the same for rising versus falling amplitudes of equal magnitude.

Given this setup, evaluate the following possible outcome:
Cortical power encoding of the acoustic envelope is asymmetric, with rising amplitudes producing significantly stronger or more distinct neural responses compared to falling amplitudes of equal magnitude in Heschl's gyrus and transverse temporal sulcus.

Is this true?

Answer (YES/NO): NO